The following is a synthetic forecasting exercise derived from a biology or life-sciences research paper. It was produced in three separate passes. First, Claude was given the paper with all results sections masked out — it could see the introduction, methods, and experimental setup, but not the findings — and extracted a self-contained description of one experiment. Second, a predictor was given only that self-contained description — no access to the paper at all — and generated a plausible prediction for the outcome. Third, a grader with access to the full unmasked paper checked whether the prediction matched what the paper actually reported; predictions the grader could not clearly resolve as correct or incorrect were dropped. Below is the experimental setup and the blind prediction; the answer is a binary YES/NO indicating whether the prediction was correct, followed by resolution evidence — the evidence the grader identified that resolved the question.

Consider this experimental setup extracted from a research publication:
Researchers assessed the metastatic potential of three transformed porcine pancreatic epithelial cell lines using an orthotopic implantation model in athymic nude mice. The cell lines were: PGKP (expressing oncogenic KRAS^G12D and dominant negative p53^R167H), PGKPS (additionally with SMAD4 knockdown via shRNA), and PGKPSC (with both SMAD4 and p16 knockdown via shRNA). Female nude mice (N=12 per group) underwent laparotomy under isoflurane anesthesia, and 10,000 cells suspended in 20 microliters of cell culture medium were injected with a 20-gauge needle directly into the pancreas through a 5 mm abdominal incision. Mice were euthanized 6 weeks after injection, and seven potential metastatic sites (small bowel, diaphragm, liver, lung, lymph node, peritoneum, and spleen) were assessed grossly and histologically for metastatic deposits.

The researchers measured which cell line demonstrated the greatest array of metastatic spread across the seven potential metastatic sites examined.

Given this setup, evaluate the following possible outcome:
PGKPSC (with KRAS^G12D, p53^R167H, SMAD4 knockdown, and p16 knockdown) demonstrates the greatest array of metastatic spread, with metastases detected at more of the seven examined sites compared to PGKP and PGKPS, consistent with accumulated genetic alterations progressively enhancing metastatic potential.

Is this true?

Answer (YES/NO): YES